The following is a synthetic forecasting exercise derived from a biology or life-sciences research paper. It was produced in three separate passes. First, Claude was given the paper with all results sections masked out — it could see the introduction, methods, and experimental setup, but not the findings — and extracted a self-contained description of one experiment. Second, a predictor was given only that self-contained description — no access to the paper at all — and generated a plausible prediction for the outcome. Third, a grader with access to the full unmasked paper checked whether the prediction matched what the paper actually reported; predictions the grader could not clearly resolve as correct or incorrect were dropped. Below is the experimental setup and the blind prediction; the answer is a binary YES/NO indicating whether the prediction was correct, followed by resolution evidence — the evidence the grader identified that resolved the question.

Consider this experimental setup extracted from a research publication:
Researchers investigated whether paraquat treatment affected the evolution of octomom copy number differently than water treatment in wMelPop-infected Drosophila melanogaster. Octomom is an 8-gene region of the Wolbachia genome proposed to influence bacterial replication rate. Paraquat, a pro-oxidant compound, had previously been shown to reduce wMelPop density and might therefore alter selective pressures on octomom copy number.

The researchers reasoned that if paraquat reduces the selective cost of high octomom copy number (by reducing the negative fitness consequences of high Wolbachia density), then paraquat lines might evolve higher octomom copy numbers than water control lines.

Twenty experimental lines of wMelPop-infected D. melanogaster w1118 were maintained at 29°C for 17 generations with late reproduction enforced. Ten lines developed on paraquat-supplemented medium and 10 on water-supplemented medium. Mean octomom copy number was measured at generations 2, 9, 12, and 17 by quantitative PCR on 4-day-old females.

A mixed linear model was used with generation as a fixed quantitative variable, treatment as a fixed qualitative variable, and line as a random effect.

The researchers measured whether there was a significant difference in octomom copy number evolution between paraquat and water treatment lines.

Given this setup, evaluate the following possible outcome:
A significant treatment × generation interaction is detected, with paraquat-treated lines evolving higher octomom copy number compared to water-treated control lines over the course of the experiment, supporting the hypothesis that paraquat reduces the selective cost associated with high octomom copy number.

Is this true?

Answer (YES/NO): NO